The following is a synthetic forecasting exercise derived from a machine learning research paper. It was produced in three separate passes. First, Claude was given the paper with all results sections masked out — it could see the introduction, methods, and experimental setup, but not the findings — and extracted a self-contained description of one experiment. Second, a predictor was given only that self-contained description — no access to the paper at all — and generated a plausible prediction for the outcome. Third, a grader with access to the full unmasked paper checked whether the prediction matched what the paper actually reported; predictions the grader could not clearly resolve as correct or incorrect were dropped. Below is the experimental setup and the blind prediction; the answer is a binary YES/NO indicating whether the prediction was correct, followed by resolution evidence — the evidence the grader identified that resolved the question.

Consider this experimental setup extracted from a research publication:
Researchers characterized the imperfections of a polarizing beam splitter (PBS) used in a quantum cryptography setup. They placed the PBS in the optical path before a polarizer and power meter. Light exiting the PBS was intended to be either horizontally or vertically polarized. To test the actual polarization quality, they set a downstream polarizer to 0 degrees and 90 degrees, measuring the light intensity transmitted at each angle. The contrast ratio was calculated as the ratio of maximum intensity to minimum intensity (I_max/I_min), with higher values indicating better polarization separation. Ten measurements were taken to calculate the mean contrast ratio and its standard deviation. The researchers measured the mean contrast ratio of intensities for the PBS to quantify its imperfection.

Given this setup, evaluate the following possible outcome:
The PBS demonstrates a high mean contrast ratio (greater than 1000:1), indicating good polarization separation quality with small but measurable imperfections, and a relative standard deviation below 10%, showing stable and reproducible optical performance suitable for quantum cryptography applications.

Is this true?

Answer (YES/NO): YES